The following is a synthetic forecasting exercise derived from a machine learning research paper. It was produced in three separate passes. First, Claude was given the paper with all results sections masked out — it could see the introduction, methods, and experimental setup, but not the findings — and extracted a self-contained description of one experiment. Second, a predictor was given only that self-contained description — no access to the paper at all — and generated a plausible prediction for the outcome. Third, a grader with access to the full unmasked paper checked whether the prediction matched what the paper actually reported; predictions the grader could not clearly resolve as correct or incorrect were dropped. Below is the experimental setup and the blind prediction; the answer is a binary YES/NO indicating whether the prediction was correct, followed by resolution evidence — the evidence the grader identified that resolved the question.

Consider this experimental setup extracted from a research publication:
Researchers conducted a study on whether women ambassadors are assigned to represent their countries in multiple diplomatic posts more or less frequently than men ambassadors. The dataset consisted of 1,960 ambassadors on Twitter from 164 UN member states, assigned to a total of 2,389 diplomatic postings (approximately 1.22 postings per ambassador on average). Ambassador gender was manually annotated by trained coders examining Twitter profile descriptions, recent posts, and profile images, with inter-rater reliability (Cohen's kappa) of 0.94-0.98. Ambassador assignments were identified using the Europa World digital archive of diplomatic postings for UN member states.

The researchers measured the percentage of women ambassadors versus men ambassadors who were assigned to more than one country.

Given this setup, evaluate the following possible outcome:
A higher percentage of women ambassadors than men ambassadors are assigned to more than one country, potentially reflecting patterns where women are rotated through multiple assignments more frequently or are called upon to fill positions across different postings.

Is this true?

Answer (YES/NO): YES